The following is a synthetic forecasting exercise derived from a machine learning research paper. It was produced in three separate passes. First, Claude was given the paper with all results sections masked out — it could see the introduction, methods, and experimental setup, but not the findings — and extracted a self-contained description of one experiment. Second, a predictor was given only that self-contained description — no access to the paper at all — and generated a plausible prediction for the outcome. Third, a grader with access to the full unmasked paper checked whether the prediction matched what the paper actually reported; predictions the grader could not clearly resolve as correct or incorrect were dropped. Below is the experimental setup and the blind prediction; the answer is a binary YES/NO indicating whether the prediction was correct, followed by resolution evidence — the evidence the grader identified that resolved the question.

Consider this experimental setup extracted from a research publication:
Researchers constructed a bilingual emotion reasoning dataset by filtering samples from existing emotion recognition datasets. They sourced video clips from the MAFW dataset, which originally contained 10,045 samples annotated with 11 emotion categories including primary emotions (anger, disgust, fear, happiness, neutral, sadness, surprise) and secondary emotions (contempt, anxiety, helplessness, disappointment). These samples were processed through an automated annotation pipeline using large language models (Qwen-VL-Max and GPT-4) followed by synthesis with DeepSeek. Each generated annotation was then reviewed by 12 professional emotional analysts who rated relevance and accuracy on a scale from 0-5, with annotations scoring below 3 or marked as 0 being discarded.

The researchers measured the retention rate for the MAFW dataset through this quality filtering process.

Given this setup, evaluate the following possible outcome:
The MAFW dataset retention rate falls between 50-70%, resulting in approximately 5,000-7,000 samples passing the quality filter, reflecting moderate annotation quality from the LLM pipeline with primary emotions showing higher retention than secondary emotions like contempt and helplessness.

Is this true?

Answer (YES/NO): NO